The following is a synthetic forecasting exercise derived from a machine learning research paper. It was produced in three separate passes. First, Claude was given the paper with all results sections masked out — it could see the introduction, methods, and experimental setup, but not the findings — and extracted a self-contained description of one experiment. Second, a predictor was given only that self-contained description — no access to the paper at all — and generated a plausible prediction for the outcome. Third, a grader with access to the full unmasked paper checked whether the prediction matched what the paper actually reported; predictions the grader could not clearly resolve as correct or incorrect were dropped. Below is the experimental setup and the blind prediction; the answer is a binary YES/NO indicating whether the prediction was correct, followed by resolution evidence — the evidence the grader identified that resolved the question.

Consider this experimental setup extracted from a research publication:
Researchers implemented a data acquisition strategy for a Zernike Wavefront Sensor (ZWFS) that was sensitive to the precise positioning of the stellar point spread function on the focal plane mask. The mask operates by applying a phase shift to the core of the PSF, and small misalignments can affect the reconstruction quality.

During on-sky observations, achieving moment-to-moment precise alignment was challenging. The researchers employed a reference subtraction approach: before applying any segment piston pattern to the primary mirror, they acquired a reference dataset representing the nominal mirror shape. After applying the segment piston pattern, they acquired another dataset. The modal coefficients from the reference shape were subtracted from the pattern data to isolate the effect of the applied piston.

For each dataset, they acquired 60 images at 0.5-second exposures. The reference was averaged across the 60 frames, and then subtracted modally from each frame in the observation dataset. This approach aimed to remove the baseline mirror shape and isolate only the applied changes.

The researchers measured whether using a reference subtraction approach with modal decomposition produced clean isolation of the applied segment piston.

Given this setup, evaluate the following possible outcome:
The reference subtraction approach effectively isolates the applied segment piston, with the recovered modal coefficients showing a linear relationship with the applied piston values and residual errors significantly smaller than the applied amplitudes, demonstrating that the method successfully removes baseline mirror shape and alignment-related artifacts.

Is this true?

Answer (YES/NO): NO